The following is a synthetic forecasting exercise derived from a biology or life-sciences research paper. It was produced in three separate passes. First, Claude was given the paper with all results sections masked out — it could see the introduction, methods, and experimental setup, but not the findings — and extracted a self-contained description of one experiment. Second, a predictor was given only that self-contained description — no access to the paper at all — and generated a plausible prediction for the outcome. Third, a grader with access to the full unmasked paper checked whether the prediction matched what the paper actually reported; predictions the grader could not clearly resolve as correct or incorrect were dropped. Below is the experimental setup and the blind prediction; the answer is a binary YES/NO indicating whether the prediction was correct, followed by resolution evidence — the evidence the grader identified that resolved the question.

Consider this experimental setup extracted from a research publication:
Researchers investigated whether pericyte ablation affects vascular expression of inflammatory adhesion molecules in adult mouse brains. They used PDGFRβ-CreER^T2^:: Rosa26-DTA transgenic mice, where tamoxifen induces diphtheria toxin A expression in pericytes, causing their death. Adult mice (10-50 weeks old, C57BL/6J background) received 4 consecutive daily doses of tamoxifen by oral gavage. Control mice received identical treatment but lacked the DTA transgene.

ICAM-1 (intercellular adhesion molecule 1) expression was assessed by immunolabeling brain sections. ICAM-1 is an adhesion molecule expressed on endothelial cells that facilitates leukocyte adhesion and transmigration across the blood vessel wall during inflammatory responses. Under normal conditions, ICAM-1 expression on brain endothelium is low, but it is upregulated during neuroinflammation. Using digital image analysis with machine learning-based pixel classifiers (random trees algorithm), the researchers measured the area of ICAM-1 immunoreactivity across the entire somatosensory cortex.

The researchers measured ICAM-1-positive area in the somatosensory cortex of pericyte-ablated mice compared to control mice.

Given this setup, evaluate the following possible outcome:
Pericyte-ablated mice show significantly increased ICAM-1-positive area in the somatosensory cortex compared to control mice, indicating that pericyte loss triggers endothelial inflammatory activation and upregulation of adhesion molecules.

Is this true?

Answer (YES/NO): YES